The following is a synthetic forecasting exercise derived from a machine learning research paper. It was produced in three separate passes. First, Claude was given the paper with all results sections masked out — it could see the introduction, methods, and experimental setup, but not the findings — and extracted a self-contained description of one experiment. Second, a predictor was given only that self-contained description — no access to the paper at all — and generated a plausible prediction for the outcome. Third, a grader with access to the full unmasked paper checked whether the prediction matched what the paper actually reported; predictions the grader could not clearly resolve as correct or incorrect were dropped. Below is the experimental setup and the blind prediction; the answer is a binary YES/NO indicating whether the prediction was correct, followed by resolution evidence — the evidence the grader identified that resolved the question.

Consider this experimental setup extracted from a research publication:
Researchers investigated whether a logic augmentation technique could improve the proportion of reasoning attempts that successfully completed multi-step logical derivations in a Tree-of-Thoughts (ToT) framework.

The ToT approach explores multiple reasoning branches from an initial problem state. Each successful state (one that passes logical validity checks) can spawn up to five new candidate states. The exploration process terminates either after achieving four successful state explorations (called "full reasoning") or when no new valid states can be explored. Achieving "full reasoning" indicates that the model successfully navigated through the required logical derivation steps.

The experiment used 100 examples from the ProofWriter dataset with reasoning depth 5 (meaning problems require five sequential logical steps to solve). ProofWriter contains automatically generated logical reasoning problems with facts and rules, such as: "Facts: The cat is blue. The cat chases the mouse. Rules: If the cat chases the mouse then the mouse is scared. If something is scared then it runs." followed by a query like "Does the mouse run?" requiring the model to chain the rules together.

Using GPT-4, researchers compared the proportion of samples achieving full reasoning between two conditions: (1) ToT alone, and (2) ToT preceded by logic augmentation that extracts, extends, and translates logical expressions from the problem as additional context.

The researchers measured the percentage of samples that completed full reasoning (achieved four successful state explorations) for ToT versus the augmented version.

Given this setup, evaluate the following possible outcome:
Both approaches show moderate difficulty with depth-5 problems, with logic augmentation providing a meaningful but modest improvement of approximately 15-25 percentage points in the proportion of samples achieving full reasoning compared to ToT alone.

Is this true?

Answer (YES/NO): NO